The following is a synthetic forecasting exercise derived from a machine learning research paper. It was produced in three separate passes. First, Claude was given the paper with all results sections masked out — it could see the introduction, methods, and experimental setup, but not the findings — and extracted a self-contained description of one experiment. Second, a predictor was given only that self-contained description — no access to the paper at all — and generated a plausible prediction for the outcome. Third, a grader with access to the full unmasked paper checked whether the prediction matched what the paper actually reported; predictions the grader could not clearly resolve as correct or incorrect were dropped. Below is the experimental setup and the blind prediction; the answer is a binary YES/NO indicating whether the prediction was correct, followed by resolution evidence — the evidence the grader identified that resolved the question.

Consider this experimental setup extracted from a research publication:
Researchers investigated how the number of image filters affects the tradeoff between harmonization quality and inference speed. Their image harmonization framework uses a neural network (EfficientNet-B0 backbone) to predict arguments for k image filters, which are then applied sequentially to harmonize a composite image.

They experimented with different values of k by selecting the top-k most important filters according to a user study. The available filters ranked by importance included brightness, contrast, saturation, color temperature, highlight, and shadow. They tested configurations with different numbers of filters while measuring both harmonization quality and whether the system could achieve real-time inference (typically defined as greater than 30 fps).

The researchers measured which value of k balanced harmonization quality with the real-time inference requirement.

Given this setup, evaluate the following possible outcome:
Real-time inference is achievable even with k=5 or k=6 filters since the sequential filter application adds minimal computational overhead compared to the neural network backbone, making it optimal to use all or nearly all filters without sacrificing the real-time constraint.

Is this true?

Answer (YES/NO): YES